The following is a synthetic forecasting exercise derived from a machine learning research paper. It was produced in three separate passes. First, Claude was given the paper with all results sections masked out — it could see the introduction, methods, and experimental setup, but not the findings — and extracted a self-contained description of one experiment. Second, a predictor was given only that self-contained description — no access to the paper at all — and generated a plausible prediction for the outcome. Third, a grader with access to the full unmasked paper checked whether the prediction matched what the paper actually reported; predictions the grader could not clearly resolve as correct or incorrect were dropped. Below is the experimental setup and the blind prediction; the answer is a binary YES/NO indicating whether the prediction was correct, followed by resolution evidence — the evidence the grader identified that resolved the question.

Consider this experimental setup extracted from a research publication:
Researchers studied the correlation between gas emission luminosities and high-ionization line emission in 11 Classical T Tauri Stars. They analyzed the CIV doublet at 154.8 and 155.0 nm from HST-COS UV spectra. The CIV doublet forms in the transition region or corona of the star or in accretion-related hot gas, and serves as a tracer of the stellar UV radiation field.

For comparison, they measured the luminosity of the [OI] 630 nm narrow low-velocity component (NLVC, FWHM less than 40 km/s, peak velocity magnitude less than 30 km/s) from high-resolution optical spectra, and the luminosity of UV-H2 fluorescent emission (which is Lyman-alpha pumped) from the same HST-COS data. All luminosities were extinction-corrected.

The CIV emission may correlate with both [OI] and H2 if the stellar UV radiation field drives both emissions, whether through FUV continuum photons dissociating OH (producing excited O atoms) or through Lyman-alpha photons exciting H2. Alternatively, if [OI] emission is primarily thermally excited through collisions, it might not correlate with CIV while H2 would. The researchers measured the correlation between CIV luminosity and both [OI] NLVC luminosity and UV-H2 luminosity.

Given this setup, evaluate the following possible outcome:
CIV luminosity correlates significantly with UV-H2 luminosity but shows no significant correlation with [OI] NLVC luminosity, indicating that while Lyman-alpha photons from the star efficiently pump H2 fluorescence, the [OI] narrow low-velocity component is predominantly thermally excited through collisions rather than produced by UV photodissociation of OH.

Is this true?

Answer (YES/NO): NO